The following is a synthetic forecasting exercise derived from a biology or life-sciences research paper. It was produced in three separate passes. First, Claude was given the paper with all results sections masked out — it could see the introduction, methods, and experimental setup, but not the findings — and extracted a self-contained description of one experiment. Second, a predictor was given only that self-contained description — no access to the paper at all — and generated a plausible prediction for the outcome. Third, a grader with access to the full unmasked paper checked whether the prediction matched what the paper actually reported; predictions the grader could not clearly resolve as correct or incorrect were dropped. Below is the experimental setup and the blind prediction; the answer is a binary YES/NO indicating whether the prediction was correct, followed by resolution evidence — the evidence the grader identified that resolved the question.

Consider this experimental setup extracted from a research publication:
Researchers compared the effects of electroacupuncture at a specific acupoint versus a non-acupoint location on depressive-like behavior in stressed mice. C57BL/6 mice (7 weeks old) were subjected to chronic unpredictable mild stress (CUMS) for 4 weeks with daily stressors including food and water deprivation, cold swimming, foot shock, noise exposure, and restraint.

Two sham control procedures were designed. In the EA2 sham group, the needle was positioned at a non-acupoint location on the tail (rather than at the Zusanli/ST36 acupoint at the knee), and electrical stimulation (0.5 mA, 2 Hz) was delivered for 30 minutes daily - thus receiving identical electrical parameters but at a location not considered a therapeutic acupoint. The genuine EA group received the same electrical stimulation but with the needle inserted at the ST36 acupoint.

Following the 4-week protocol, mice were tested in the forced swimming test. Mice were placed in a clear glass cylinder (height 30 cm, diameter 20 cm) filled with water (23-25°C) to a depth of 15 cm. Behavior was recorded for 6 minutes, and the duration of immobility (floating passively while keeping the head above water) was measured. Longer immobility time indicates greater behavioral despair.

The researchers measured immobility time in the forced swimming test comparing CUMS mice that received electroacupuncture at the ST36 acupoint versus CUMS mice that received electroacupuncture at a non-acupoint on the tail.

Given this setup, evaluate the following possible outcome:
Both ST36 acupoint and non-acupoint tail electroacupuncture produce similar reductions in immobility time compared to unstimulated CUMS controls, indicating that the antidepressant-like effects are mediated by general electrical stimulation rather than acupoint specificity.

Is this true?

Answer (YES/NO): NO